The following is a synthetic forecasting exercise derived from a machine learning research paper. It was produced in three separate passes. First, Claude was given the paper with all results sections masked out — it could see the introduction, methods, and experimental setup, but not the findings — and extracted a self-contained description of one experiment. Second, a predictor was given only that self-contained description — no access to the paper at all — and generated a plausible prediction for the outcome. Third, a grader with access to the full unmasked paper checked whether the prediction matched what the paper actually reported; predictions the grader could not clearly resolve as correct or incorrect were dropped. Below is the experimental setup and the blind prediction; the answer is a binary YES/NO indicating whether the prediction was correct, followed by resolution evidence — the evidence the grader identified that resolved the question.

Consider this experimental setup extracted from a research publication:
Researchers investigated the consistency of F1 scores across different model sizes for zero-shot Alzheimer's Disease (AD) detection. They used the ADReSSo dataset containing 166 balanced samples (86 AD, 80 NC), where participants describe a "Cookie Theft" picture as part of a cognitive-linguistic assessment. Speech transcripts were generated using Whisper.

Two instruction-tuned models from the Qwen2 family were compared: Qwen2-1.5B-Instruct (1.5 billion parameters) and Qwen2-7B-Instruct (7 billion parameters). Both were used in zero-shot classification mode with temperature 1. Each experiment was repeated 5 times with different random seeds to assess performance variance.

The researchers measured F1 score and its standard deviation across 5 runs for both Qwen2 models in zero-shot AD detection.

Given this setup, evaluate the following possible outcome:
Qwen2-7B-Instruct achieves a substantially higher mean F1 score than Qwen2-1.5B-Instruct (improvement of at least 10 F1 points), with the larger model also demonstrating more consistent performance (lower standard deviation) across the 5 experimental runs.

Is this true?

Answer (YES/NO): NO